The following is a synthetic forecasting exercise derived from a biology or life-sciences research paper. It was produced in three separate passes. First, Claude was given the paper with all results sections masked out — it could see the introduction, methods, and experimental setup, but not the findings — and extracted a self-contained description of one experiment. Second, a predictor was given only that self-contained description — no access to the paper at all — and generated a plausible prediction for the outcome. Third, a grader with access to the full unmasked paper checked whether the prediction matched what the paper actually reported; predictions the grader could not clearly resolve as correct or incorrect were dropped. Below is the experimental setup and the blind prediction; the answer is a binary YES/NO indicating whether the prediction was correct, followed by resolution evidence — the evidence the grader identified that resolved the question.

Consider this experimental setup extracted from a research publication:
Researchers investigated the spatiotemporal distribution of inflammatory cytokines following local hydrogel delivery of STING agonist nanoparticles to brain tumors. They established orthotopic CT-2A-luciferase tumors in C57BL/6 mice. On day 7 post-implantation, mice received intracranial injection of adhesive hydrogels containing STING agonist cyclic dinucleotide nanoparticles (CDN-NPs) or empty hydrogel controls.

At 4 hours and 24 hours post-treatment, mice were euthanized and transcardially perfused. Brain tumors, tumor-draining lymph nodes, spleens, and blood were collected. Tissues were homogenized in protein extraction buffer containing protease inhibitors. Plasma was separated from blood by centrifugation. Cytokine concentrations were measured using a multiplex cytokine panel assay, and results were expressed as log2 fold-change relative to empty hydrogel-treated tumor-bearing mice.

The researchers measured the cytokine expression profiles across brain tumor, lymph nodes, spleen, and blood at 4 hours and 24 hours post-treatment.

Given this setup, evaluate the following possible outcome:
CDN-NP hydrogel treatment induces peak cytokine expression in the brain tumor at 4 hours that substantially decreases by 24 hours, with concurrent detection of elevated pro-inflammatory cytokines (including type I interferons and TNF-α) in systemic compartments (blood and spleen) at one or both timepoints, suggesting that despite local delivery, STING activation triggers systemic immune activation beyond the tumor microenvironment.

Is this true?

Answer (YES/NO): NO